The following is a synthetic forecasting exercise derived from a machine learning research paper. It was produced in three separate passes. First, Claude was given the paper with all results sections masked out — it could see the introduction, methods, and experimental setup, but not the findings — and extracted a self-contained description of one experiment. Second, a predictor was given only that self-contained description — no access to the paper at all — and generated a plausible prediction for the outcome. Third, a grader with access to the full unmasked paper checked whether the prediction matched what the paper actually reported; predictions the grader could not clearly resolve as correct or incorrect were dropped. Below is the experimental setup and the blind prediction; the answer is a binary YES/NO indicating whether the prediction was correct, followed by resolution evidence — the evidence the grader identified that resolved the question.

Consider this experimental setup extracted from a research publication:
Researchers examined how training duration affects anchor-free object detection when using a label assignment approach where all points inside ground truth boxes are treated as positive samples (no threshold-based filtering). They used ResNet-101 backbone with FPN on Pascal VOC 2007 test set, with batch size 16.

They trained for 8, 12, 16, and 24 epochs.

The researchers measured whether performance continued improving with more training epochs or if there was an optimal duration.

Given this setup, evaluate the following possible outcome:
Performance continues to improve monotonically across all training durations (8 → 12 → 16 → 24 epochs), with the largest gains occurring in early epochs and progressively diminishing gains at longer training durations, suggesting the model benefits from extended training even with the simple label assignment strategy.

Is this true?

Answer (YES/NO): NO